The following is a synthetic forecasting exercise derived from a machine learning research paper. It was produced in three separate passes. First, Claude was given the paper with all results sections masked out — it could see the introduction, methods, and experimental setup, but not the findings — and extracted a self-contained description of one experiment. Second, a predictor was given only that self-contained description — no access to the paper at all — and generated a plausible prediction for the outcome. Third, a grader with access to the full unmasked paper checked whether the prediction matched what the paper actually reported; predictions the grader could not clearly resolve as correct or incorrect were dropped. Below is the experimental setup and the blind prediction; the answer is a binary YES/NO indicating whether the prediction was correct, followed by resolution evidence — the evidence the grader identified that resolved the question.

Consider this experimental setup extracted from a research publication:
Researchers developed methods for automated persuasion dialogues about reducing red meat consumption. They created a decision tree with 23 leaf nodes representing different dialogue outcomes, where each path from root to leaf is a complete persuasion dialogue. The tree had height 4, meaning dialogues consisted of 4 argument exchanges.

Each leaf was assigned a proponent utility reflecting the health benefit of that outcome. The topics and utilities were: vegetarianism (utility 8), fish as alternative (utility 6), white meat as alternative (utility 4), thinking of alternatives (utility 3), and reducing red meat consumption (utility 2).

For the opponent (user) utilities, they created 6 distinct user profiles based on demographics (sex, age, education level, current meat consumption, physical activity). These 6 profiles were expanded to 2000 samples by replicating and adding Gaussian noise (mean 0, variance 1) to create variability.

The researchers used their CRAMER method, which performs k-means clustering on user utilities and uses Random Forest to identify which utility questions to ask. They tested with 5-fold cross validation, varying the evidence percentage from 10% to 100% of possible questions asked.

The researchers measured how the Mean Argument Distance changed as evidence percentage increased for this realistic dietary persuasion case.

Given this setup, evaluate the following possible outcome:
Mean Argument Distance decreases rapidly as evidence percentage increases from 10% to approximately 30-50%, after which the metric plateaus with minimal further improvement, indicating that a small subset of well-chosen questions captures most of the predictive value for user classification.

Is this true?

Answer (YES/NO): NO